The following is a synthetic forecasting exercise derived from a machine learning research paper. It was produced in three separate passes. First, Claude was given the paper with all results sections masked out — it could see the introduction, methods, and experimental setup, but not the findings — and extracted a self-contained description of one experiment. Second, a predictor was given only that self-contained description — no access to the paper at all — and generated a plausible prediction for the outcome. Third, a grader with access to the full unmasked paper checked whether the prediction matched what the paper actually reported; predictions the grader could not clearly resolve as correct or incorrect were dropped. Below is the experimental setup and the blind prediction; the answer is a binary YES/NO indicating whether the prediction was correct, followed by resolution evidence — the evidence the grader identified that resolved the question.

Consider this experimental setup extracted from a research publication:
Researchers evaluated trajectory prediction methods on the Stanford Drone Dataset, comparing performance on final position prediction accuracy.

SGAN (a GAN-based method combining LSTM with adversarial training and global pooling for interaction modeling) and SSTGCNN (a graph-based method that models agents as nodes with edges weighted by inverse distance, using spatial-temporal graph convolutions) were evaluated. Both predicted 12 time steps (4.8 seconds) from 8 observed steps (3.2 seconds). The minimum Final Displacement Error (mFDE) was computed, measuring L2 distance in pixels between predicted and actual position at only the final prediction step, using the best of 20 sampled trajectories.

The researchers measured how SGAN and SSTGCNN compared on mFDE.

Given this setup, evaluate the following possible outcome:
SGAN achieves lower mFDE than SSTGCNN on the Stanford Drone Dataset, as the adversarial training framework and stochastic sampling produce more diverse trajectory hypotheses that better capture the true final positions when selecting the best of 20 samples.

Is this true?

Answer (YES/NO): YES